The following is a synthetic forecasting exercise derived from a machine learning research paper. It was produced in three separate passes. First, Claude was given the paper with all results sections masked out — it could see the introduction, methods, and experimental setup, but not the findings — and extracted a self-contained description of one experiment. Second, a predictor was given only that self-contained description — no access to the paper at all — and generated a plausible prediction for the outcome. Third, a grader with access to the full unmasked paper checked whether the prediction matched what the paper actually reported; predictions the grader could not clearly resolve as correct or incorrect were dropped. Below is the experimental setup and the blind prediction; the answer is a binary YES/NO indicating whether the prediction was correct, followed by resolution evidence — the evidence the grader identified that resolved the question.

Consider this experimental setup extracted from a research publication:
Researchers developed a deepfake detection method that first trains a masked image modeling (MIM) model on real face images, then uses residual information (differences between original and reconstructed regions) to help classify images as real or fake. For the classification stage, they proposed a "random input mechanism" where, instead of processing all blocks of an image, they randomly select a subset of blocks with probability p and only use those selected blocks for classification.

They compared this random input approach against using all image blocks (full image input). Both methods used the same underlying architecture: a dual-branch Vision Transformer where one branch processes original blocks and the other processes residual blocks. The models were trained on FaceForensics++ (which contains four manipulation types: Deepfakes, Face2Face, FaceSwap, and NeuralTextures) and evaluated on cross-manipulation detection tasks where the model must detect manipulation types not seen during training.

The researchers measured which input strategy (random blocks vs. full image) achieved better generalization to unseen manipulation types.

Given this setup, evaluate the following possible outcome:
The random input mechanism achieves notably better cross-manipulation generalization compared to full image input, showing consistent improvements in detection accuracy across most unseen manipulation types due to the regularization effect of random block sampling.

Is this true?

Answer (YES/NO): NO